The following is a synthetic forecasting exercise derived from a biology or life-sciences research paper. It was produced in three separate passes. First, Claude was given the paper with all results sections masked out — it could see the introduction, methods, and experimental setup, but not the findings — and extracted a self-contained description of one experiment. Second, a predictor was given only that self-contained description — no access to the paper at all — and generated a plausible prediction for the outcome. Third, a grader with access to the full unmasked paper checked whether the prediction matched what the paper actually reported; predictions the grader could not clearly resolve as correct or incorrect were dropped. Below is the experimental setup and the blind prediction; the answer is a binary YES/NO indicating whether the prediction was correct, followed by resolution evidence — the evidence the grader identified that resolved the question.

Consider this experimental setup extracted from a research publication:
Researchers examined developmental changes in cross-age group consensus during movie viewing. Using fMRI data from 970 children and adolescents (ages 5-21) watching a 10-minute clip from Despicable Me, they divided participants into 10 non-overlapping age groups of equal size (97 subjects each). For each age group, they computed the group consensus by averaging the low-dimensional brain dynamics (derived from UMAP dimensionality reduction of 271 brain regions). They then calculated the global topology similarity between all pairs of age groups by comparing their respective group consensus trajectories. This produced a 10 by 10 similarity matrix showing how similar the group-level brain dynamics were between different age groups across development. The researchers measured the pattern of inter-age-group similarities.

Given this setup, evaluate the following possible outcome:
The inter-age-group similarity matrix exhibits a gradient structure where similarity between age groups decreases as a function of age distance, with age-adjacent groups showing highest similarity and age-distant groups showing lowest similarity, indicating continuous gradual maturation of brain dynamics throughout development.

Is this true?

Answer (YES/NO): YES